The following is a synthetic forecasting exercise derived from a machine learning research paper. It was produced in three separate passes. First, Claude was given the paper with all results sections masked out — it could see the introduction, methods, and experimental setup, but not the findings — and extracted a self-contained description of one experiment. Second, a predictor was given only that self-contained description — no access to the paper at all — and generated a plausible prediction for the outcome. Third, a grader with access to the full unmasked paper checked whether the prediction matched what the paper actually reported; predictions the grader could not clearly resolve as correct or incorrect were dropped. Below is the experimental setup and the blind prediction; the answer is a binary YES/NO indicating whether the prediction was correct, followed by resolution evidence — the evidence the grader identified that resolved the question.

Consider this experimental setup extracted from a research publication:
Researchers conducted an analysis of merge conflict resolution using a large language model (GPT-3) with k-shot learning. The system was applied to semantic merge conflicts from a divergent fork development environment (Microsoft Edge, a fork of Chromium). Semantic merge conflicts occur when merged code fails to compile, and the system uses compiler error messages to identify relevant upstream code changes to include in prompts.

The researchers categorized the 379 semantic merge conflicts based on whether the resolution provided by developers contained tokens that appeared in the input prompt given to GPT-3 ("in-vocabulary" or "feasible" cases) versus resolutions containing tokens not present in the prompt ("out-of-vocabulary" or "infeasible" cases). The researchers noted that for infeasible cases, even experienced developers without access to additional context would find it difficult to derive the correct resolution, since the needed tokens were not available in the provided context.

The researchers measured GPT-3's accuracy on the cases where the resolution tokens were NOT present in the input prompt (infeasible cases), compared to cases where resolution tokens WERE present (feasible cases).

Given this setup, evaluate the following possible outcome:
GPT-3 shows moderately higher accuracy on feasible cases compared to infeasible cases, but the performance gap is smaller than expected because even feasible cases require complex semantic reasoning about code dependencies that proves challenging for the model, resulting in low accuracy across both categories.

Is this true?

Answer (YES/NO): NO